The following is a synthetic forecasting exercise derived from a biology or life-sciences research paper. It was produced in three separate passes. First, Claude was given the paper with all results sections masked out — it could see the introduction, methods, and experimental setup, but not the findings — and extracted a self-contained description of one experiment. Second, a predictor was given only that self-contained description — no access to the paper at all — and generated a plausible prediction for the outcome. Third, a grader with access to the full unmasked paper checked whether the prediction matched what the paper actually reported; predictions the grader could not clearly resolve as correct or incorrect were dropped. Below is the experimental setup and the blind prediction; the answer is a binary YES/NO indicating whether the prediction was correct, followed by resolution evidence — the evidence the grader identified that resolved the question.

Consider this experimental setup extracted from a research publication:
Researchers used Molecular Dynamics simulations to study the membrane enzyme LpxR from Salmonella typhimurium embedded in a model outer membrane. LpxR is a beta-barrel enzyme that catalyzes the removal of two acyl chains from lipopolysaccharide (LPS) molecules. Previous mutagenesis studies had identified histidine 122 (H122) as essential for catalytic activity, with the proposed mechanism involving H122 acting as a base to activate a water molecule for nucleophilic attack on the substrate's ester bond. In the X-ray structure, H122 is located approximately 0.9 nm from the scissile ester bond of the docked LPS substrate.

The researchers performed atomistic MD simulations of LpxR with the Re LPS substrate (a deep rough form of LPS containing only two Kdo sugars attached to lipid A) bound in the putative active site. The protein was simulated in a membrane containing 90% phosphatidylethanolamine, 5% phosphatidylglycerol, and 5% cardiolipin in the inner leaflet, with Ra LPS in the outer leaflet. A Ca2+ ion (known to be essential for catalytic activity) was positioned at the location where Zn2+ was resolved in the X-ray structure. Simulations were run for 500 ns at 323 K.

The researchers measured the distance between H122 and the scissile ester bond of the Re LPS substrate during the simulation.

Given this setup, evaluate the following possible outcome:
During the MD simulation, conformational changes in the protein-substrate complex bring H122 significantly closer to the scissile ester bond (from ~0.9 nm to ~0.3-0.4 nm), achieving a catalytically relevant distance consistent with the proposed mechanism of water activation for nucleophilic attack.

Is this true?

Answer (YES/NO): YES